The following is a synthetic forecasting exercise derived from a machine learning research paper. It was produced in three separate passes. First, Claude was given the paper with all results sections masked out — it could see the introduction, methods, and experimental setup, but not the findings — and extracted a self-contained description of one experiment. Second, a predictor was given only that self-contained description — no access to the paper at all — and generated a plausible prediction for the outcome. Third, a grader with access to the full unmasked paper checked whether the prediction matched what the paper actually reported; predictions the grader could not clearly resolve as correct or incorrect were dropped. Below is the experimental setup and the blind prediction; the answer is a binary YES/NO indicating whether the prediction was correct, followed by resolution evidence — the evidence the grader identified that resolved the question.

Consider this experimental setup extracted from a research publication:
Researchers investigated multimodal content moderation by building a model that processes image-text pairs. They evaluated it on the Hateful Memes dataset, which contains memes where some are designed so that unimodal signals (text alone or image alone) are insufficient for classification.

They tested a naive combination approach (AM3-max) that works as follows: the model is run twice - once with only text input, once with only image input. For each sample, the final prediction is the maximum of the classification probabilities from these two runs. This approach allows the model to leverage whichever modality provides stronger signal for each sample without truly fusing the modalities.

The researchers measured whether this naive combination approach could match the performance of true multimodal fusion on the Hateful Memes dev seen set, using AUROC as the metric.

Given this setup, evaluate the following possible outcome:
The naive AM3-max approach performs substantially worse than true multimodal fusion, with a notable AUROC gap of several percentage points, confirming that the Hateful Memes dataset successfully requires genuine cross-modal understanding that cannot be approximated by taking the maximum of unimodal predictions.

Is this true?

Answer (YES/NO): YES